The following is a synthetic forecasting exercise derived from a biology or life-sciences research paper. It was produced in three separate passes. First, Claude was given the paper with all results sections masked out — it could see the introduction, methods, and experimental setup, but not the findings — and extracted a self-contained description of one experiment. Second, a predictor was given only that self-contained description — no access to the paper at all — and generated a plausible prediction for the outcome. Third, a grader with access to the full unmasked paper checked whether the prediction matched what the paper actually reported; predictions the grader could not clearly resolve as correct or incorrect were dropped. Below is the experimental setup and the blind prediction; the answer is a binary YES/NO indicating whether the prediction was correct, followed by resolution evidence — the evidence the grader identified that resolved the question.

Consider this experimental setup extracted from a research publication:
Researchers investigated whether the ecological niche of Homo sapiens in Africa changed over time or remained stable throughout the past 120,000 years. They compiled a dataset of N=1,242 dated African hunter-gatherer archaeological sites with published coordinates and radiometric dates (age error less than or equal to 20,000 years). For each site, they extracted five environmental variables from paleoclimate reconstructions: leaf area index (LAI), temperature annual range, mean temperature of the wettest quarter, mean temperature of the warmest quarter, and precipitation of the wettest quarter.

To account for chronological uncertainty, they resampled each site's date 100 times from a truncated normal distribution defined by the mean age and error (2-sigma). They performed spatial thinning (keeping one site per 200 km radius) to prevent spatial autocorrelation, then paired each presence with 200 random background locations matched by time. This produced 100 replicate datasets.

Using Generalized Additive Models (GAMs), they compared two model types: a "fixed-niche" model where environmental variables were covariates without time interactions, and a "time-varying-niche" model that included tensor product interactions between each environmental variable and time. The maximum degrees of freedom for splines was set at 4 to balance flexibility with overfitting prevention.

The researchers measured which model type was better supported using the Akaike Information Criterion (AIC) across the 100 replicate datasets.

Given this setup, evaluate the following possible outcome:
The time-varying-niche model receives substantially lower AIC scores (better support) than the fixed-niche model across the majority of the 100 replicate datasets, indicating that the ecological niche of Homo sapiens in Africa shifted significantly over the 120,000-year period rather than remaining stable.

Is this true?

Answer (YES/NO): YES